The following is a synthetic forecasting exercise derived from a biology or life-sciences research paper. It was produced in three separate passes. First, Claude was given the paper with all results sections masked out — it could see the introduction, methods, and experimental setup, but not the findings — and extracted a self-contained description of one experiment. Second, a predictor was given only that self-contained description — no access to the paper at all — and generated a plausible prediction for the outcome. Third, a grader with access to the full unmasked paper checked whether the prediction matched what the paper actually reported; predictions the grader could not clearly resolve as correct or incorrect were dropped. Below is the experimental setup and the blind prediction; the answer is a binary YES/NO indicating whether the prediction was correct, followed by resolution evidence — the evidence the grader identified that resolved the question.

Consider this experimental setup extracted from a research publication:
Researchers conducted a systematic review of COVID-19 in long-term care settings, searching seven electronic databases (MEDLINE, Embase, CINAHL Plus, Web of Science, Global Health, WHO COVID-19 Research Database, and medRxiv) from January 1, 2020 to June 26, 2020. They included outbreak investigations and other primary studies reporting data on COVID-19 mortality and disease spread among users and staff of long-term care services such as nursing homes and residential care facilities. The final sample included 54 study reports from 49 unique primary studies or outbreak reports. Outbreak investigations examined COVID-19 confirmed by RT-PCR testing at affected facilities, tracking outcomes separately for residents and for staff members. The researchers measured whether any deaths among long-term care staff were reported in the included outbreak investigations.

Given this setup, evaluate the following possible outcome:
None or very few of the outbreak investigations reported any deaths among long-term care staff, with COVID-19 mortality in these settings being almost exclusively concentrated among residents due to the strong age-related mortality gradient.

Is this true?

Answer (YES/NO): YES